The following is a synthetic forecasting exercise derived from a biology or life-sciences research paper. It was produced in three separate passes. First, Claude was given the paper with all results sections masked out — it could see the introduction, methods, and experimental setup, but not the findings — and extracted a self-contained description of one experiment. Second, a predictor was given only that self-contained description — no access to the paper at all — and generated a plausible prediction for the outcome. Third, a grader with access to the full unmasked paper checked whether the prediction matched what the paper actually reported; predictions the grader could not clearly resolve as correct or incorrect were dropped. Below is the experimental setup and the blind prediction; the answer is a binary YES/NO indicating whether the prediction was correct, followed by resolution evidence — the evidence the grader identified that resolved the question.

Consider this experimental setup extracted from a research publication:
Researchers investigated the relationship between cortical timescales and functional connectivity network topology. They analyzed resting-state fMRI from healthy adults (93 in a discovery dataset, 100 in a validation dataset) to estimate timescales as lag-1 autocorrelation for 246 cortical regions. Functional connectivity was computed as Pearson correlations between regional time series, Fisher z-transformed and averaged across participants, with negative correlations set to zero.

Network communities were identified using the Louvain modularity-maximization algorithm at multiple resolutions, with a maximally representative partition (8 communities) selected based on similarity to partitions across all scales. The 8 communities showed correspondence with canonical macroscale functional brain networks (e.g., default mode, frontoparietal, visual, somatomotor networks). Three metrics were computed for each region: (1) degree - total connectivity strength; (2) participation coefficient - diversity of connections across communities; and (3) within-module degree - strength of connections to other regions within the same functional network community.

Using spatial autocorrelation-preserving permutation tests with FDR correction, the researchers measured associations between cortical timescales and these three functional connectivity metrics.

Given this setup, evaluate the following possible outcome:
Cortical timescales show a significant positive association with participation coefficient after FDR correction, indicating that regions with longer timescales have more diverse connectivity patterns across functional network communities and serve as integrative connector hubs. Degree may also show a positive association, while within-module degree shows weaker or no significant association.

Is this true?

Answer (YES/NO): NO